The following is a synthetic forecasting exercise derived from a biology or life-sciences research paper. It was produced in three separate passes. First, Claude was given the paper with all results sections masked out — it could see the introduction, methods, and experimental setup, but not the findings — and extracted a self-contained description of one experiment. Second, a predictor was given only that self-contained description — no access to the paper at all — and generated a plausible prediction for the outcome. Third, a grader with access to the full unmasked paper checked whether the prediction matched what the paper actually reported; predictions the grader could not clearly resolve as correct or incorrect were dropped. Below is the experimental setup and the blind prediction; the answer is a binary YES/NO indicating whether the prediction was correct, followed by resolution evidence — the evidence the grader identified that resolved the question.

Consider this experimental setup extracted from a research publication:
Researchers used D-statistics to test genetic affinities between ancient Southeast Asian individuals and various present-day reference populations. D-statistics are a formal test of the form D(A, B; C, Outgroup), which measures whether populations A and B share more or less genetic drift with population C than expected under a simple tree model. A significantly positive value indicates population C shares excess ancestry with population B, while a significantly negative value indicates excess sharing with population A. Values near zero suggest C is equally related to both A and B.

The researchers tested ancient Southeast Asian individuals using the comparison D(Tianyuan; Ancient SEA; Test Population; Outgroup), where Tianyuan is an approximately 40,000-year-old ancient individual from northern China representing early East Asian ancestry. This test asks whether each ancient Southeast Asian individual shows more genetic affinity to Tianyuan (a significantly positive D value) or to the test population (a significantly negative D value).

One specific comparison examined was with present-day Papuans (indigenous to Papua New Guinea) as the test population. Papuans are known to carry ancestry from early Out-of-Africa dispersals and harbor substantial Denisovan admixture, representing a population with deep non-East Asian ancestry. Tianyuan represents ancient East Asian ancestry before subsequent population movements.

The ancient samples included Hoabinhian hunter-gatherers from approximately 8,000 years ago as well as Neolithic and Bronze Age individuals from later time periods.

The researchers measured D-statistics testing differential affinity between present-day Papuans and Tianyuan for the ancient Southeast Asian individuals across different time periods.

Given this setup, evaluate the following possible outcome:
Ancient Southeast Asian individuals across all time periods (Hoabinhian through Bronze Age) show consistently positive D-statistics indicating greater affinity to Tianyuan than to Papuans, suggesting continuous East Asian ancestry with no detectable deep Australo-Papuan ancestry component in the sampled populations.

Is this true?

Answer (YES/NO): NO